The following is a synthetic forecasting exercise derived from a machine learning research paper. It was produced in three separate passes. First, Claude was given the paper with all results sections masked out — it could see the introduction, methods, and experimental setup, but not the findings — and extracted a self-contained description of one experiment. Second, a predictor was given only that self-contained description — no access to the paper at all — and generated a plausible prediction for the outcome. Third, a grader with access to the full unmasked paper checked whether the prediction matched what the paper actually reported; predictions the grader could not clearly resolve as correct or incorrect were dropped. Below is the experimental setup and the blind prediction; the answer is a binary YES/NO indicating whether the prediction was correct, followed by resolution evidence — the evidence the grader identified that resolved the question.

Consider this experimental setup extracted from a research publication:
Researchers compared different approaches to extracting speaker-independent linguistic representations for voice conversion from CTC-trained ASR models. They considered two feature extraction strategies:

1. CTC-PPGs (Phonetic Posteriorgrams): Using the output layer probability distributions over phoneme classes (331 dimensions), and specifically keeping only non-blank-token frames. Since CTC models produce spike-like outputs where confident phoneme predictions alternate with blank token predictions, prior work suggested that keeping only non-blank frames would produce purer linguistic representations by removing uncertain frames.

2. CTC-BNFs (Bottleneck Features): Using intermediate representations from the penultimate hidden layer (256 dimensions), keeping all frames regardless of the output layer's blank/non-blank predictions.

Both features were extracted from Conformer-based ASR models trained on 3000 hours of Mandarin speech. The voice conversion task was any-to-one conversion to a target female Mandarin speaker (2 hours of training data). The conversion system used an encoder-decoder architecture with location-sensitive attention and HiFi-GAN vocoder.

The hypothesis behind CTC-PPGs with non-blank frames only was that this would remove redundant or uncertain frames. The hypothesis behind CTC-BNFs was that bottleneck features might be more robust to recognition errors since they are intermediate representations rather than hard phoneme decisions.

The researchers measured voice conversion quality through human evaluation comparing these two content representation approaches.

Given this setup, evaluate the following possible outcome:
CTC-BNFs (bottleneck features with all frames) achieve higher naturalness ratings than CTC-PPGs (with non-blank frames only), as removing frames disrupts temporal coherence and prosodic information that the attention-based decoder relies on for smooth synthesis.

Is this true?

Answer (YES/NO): YES